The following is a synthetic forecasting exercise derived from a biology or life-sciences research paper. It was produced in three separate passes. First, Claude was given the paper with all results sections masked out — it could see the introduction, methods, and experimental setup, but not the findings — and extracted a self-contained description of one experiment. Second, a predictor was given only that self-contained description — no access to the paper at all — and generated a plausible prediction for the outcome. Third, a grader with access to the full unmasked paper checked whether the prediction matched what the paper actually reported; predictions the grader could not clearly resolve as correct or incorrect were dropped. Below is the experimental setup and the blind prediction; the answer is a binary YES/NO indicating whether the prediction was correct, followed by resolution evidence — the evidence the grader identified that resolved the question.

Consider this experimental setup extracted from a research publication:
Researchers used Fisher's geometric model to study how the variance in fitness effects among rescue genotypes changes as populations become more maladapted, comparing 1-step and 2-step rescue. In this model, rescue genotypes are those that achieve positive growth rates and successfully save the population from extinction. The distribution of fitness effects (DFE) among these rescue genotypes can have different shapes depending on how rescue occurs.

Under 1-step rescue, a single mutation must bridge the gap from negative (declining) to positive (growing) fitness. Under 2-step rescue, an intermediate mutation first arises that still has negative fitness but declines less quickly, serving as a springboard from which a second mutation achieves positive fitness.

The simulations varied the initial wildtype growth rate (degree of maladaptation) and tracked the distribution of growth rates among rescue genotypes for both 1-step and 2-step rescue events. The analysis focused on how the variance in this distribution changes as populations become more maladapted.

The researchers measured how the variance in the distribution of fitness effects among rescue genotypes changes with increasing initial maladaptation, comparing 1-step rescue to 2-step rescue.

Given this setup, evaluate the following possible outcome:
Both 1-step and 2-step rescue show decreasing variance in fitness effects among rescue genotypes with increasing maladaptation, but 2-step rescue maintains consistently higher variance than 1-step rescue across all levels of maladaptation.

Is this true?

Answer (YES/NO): NO